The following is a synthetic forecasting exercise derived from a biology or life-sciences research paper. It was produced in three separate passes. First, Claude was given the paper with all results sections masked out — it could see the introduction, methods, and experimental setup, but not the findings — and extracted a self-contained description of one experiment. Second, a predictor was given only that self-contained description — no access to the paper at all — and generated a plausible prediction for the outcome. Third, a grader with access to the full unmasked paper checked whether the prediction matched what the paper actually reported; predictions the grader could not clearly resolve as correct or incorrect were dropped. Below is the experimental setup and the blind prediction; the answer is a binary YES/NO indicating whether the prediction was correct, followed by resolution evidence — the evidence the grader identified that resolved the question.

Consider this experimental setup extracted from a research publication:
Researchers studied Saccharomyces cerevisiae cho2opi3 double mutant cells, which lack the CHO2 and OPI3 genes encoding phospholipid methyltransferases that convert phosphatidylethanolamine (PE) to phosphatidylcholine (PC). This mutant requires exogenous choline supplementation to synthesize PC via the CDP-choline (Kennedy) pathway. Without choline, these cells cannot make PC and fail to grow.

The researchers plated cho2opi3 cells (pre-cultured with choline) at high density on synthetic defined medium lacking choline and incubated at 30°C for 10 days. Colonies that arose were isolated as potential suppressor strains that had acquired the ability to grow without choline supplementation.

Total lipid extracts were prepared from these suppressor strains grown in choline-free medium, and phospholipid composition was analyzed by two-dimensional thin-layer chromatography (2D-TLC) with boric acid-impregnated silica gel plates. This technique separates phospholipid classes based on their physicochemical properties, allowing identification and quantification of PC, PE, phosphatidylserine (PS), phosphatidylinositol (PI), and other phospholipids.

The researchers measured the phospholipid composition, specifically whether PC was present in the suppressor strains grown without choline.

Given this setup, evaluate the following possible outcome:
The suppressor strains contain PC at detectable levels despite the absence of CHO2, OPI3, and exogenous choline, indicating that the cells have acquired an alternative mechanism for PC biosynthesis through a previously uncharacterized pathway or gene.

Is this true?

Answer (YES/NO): NO